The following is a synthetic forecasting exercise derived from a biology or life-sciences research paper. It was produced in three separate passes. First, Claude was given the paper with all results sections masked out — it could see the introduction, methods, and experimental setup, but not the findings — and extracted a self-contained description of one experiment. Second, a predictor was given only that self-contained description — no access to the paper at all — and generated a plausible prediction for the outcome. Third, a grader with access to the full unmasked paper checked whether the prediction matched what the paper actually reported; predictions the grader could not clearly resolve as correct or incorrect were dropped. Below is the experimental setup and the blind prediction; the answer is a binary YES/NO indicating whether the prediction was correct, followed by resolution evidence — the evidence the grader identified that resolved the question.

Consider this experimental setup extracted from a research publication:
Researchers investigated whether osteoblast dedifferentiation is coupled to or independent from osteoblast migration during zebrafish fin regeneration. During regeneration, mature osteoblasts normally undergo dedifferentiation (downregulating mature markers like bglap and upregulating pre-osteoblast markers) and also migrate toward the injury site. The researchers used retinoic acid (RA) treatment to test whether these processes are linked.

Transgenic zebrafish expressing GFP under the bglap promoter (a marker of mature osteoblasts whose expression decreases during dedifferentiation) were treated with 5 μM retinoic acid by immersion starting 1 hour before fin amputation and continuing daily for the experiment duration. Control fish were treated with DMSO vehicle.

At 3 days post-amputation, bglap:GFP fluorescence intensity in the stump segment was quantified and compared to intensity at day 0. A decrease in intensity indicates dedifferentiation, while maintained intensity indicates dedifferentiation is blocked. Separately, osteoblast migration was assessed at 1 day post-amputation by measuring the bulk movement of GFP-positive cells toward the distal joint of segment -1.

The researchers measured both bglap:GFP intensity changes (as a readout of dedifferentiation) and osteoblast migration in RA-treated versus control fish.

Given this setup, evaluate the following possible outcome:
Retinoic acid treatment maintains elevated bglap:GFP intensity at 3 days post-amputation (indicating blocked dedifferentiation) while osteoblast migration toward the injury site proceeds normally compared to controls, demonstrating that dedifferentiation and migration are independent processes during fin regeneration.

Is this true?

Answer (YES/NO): YES